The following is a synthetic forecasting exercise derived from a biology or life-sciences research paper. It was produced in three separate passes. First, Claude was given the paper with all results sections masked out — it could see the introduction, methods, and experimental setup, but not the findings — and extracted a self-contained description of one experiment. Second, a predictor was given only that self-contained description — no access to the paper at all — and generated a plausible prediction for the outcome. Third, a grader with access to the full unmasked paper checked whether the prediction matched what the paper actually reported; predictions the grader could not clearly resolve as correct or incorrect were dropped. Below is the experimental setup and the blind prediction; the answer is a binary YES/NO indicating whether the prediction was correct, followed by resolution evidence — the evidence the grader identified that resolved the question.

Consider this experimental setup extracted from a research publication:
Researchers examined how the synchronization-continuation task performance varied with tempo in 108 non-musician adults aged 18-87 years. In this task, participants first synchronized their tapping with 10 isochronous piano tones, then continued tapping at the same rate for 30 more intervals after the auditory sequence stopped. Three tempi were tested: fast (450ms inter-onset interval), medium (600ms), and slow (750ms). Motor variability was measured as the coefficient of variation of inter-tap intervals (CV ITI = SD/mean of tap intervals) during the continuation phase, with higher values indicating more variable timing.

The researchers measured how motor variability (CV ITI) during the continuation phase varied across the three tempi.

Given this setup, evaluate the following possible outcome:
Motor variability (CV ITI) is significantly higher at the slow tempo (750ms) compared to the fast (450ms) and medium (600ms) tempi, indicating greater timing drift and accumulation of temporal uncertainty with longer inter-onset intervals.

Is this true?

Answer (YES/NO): NO